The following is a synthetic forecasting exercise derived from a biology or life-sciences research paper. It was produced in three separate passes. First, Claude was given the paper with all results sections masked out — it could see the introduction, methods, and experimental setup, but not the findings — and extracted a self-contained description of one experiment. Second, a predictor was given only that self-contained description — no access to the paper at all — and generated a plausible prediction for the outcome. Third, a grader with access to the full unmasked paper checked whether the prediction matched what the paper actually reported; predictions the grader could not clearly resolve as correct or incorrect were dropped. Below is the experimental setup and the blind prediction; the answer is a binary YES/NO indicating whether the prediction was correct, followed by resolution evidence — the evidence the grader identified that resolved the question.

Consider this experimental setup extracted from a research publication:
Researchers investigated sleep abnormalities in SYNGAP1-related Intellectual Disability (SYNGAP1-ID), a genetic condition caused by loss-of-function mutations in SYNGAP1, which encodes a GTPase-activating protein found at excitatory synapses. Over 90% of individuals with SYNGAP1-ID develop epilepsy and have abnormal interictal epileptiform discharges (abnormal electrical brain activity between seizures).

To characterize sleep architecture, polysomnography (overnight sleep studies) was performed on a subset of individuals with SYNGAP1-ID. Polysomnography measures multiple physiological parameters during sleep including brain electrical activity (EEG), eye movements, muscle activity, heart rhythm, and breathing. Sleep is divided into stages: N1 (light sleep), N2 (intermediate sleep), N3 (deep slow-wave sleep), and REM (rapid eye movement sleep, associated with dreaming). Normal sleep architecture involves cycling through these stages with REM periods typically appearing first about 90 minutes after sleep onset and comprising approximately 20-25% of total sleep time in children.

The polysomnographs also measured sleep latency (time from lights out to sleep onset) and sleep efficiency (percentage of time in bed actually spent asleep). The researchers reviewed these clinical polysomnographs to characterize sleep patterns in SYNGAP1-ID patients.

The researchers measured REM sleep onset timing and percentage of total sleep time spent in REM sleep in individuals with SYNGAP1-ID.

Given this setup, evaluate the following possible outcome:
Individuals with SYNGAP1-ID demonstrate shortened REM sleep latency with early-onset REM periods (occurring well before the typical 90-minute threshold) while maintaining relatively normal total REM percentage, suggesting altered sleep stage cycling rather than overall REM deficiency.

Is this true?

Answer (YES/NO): NO